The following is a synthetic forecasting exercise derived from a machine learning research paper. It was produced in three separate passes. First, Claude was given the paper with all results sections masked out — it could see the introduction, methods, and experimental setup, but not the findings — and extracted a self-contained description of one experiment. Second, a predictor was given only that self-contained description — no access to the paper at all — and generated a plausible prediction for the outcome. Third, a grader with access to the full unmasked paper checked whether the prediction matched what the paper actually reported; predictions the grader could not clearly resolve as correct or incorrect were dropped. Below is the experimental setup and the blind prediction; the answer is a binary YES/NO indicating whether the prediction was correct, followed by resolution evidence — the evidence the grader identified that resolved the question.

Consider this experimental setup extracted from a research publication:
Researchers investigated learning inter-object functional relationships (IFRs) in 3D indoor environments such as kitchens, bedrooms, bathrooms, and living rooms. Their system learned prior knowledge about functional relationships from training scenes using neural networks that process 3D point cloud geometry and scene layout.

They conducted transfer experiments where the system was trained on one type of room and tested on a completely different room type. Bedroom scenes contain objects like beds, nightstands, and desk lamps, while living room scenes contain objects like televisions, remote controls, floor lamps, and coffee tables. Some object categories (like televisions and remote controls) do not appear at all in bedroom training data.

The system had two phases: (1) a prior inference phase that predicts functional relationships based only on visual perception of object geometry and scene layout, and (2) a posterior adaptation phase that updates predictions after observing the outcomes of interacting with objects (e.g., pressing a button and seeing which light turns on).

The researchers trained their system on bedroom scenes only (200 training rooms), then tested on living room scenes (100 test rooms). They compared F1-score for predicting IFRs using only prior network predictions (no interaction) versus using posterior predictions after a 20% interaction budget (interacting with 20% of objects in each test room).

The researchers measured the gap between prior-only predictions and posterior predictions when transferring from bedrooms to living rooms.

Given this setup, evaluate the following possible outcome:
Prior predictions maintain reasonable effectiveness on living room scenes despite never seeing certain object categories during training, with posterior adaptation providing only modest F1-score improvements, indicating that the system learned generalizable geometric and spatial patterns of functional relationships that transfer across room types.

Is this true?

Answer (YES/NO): NO